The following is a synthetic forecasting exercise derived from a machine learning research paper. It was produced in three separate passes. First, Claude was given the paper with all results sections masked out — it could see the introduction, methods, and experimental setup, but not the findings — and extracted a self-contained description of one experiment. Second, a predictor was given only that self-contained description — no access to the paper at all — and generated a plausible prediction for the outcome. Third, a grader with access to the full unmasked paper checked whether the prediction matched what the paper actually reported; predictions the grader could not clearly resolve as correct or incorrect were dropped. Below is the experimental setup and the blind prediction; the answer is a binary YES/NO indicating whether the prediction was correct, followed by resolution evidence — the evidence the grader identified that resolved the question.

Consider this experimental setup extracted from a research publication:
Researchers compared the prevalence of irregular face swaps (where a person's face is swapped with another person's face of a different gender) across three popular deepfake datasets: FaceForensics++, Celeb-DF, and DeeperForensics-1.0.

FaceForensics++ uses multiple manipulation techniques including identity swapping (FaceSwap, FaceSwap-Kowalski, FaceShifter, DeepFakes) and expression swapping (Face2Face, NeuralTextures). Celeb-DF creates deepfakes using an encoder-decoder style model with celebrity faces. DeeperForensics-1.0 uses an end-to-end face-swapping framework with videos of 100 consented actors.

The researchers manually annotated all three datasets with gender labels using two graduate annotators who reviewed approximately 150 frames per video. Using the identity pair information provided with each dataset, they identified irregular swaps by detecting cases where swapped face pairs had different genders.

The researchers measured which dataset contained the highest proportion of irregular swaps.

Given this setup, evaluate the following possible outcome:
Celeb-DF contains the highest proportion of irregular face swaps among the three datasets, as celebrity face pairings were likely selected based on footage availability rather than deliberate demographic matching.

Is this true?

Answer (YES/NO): NO